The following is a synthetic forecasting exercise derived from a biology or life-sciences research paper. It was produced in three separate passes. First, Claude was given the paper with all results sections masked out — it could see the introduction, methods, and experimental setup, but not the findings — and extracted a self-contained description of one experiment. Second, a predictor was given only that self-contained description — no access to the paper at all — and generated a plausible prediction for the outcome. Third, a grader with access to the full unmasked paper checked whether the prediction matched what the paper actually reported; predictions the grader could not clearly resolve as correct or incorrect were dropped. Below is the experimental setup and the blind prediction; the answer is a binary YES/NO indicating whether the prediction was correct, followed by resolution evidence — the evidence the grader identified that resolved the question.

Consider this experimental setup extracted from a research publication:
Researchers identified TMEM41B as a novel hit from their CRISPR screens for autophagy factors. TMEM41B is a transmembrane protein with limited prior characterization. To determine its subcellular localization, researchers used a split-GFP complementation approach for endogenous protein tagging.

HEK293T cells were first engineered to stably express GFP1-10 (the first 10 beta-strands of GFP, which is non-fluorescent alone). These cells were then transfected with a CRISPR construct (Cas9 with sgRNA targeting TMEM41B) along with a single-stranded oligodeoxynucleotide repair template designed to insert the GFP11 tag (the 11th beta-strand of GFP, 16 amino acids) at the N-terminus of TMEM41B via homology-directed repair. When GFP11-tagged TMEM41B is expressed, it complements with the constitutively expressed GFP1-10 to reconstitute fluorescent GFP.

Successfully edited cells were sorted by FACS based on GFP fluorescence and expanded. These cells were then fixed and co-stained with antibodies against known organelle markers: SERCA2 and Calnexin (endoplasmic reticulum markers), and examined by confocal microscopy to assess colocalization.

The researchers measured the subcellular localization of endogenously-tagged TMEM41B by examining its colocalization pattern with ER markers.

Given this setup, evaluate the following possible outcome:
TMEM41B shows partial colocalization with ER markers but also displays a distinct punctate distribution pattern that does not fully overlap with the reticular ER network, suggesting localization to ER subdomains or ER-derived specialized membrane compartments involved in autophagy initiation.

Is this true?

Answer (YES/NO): NO